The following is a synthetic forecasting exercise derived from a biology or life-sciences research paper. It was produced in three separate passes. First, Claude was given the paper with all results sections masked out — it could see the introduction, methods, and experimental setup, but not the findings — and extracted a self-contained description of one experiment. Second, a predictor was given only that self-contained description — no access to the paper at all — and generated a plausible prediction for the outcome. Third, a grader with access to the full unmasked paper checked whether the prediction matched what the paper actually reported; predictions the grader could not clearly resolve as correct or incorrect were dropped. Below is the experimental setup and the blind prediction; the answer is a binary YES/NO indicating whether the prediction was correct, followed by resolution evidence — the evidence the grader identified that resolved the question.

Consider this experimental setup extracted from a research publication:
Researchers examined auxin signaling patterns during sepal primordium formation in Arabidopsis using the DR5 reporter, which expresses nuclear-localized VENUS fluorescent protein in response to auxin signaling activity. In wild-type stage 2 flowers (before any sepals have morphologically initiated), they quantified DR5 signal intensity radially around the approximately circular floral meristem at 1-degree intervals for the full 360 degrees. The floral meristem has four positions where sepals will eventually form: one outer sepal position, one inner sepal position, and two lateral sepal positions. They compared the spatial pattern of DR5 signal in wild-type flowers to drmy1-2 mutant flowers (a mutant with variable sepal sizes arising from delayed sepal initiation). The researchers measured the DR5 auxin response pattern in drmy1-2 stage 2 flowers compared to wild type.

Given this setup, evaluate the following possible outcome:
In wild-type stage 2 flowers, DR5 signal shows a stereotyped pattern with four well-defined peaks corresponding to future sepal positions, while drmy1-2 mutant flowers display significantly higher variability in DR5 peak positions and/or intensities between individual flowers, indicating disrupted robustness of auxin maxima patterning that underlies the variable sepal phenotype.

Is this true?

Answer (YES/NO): NO